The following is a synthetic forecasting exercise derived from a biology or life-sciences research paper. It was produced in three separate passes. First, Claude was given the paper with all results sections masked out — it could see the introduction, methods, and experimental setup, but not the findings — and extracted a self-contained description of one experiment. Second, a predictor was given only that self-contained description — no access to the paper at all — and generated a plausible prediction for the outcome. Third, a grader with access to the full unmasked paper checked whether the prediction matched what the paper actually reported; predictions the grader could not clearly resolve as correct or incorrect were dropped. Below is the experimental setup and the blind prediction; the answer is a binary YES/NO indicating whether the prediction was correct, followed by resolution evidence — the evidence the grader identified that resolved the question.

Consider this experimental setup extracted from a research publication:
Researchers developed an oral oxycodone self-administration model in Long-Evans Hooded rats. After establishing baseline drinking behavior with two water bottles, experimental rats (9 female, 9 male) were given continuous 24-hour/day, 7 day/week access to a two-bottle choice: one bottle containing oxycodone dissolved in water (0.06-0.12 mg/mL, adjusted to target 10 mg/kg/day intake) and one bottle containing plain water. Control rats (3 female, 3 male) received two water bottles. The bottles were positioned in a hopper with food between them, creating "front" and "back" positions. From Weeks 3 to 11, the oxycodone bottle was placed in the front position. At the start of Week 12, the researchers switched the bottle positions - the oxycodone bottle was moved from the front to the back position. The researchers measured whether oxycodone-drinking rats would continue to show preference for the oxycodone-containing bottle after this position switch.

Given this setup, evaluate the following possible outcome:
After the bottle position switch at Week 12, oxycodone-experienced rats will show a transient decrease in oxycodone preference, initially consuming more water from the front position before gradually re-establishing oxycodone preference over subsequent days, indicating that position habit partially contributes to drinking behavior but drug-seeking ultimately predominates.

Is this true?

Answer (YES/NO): NO